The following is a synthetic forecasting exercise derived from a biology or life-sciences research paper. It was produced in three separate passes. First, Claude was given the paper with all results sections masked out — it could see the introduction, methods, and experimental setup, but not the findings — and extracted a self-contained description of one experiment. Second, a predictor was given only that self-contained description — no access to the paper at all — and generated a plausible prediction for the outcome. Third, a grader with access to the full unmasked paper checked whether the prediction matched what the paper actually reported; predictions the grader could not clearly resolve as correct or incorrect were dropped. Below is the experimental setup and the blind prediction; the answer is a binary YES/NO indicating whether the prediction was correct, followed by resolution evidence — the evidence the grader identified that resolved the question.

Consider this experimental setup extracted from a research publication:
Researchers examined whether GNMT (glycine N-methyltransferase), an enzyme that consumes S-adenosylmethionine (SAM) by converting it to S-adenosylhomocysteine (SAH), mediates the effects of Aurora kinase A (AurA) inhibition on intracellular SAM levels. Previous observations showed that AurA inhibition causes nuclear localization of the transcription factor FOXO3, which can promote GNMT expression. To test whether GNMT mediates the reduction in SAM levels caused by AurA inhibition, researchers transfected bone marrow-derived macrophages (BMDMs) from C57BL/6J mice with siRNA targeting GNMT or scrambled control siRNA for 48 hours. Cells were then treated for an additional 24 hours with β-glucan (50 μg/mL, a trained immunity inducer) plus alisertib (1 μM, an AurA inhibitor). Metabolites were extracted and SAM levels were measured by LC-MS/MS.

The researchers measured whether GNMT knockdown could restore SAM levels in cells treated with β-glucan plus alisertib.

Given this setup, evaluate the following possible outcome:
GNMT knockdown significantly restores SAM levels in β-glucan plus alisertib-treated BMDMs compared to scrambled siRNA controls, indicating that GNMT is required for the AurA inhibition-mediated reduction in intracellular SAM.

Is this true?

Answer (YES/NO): YES